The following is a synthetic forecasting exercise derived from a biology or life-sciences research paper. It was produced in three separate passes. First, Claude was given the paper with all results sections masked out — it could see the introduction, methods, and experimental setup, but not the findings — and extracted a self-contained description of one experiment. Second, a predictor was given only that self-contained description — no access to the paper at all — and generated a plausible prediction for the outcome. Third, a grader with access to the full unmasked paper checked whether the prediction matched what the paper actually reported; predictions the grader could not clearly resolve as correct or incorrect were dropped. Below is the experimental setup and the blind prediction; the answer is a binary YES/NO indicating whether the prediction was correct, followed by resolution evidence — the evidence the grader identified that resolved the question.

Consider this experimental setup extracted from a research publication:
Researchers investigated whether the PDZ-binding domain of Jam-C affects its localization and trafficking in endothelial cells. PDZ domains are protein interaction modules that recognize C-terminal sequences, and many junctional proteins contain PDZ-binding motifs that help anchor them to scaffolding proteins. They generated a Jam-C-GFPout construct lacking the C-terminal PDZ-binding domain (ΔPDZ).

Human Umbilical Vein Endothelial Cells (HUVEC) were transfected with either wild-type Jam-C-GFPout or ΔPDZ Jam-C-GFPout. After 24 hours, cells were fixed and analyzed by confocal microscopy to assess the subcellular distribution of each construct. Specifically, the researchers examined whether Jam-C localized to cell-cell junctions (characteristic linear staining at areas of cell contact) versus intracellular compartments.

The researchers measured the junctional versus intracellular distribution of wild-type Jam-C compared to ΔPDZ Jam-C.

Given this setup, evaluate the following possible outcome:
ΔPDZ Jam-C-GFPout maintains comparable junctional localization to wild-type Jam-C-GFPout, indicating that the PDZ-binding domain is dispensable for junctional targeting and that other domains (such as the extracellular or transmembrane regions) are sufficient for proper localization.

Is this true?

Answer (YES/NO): NO